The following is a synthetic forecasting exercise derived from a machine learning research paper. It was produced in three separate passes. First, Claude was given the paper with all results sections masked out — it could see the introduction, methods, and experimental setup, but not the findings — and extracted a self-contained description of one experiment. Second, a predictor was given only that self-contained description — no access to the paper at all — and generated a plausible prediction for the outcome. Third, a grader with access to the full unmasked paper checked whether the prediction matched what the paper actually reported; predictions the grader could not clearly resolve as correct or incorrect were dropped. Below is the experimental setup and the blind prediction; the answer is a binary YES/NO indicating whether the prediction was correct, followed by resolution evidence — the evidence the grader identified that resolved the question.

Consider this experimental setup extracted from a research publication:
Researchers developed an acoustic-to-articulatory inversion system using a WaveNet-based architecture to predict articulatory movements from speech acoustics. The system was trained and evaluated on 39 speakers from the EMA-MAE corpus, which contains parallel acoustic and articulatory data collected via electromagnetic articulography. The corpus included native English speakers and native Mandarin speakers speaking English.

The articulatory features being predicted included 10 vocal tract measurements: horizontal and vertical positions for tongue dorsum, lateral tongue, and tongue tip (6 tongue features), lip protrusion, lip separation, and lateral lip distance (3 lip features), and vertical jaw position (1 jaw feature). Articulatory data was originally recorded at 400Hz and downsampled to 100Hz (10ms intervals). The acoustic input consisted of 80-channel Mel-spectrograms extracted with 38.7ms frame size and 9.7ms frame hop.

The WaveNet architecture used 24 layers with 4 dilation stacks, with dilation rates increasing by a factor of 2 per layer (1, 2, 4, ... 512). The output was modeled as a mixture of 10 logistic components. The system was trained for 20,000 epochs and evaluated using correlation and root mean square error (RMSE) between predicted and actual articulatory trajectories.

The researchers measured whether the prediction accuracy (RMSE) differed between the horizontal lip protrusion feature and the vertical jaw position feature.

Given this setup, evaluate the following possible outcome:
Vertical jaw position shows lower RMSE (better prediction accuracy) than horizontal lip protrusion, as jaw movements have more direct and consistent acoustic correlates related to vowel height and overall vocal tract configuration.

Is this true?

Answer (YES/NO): NO